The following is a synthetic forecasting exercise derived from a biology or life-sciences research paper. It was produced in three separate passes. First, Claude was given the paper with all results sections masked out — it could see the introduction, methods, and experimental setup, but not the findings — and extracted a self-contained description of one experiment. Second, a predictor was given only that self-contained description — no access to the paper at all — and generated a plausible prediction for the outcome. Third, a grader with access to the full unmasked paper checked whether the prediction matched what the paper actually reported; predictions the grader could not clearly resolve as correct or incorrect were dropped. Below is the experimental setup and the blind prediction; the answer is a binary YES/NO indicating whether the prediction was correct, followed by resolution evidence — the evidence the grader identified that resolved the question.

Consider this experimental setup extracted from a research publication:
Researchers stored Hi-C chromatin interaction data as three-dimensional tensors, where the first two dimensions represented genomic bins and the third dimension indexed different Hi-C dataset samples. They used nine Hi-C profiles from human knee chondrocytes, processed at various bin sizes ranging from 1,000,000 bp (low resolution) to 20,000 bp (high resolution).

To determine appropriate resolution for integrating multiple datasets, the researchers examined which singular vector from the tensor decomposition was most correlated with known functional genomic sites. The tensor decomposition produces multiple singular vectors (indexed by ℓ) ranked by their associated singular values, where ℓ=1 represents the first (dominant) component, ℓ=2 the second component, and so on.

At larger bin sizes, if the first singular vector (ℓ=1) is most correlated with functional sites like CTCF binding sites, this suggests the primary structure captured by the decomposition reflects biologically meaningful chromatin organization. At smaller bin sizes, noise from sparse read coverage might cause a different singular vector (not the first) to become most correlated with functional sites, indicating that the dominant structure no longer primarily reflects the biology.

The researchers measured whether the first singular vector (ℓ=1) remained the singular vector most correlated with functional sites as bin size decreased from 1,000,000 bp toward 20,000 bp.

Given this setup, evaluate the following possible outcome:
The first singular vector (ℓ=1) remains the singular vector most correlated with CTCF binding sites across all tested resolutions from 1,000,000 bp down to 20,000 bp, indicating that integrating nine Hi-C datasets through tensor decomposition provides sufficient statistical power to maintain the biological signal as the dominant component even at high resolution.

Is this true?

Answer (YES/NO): NO